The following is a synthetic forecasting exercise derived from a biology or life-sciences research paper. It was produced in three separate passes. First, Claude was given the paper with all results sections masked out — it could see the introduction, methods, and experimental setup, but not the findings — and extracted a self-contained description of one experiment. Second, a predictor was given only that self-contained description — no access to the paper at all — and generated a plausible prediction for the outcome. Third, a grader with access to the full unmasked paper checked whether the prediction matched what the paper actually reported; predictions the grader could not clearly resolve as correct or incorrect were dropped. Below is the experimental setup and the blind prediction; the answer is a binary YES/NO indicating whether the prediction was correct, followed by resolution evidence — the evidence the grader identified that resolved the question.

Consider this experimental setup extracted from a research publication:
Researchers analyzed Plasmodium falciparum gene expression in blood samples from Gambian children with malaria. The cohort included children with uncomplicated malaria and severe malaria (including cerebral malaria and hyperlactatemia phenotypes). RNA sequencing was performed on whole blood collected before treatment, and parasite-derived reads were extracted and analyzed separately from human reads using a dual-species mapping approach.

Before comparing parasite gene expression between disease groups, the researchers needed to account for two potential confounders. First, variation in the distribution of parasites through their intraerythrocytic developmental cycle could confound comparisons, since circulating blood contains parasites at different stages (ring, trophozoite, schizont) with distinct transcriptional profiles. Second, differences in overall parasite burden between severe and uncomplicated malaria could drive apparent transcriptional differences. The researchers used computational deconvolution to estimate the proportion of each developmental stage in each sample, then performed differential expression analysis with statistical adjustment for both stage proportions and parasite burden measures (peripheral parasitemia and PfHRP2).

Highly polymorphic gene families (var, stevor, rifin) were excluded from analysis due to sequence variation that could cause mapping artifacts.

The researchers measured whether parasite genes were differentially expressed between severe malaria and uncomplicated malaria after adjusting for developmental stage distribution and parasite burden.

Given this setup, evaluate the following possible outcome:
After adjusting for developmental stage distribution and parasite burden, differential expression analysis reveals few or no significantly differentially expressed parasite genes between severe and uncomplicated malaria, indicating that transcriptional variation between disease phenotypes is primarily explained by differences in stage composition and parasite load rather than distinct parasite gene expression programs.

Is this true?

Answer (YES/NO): NO